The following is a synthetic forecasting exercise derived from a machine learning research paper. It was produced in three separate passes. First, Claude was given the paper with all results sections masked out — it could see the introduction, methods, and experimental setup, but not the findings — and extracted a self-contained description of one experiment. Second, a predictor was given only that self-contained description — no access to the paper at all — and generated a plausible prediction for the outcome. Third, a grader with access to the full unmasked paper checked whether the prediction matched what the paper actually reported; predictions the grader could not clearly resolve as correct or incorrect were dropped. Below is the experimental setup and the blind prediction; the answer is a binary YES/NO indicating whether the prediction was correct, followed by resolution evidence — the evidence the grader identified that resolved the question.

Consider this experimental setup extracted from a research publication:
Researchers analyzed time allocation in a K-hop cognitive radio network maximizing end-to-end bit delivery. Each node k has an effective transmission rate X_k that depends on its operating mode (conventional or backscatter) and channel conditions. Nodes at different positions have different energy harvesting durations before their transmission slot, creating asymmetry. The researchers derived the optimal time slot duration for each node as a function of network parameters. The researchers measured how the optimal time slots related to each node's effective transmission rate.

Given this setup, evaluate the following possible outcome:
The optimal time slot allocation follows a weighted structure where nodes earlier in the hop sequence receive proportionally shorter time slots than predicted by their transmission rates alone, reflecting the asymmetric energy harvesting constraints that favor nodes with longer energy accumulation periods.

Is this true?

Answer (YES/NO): NO